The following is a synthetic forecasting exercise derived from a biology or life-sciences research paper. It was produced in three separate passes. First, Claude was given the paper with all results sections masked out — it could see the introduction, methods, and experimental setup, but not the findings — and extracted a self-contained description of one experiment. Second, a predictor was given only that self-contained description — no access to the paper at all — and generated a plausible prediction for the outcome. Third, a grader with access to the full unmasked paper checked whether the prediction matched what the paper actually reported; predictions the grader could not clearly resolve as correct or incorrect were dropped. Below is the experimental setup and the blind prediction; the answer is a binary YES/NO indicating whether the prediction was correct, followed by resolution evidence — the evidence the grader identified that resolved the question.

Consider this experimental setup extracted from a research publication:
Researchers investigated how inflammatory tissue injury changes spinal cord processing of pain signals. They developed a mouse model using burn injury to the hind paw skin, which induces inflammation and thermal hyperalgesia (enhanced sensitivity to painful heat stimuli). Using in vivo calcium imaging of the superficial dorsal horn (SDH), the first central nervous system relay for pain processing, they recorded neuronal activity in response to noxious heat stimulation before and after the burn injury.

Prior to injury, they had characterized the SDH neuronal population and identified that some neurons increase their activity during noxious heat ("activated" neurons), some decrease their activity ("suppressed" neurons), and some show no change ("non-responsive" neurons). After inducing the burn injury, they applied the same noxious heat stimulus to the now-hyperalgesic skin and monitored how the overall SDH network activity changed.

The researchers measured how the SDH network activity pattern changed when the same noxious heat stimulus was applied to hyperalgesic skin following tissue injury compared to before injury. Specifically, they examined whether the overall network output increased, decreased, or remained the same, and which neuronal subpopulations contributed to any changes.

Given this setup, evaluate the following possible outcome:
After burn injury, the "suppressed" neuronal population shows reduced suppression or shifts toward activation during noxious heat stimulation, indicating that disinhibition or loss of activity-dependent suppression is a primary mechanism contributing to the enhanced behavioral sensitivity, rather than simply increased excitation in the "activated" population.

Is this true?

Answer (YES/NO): YES